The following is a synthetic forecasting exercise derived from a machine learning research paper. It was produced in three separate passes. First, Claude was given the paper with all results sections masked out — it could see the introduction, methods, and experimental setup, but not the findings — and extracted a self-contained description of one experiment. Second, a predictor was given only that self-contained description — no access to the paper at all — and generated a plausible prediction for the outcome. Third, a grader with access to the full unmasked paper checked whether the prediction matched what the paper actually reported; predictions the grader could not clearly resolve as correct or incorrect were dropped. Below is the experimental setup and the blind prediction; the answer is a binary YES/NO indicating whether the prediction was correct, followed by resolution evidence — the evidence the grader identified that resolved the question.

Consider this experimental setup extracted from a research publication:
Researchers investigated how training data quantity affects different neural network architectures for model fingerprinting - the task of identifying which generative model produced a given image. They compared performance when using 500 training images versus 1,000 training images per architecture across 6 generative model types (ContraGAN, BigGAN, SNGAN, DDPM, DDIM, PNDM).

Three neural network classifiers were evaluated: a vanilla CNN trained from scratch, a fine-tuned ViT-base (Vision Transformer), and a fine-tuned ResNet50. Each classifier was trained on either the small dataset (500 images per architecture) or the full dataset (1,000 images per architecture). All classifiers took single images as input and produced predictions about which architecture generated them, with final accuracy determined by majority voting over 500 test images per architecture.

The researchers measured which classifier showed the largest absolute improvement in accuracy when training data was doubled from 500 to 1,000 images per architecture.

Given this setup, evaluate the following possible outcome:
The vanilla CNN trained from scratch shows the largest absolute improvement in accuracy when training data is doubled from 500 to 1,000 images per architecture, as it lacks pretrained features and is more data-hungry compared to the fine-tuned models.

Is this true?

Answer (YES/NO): YES